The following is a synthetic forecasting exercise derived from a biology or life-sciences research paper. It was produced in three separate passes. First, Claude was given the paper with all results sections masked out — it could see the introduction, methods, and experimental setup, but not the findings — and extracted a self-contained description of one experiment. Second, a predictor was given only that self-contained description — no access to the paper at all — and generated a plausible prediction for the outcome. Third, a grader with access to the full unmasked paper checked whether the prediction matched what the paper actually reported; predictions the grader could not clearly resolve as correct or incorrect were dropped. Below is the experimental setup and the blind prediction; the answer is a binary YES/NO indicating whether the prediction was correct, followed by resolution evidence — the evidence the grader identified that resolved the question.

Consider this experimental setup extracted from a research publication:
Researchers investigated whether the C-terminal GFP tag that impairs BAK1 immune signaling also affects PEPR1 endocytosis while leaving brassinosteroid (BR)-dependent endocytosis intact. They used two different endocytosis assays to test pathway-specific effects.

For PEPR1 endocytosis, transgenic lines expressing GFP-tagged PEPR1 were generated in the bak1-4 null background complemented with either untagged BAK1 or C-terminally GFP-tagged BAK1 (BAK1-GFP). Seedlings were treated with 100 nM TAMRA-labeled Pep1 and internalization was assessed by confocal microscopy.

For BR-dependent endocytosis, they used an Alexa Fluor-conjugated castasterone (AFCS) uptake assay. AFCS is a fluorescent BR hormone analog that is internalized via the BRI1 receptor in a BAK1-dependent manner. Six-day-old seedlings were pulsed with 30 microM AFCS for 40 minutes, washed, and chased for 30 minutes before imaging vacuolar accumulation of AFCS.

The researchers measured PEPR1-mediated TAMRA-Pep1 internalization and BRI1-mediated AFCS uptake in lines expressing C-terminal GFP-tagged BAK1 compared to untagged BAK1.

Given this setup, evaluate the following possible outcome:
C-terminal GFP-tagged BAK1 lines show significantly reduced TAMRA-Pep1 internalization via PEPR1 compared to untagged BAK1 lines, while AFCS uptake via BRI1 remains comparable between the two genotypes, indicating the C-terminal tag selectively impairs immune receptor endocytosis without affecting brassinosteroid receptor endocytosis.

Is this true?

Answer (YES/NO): YES